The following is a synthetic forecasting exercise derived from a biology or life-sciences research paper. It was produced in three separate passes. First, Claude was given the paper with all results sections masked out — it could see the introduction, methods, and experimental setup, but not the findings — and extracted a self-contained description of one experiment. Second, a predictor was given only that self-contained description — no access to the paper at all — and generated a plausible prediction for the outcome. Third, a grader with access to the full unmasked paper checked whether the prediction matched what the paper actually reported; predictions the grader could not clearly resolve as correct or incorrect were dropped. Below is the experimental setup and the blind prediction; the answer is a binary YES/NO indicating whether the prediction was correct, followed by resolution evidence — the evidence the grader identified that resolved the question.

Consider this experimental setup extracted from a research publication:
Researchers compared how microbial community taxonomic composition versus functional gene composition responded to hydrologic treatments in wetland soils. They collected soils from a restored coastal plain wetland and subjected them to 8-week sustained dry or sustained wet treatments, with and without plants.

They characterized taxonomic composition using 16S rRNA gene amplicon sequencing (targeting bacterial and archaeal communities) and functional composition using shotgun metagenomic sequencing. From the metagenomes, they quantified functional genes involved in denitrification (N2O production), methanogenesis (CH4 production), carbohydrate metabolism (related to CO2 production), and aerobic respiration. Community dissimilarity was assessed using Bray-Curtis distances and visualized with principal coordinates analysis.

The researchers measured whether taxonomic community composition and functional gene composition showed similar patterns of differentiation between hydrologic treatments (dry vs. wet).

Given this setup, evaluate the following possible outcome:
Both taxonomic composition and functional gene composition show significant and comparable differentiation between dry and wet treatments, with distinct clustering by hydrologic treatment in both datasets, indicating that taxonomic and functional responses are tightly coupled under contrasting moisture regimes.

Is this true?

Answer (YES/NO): NO